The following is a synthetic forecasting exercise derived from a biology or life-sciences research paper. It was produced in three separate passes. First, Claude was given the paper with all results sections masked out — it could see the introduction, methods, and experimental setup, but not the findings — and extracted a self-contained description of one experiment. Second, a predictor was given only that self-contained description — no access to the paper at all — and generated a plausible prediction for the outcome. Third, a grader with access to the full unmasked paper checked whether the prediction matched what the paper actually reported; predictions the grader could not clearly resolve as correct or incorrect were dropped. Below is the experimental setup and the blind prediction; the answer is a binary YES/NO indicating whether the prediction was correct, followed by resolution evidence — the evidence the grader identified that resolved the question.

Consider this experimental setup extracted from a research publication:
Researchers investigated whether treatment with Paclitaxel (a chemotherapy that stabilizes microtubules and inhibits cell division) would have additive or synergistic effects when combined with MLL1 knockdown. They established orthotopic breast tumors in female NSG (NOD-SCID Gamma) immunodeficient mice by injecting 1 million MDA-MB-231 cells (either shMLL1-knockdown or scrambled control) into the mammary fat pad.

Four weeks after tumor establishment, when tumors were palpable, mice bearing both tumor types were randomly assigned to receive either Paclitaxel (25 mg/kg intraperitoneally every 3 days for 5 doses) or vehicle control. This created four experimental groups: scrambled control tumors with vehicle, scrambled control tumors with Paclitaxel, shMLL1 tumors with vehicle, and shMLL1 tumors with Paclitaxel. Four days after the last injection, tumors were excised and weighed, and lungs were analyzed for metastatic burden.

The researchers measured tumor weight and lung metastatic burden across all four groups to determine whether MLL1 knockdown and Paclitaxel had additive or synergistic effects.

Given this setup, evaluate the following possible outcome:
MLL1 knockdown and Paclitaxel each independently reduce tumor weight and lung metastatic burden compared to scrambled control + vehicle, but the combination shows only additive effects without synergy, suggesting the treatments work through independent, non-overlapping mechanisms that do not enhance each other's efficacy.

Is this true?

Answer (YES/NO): NO